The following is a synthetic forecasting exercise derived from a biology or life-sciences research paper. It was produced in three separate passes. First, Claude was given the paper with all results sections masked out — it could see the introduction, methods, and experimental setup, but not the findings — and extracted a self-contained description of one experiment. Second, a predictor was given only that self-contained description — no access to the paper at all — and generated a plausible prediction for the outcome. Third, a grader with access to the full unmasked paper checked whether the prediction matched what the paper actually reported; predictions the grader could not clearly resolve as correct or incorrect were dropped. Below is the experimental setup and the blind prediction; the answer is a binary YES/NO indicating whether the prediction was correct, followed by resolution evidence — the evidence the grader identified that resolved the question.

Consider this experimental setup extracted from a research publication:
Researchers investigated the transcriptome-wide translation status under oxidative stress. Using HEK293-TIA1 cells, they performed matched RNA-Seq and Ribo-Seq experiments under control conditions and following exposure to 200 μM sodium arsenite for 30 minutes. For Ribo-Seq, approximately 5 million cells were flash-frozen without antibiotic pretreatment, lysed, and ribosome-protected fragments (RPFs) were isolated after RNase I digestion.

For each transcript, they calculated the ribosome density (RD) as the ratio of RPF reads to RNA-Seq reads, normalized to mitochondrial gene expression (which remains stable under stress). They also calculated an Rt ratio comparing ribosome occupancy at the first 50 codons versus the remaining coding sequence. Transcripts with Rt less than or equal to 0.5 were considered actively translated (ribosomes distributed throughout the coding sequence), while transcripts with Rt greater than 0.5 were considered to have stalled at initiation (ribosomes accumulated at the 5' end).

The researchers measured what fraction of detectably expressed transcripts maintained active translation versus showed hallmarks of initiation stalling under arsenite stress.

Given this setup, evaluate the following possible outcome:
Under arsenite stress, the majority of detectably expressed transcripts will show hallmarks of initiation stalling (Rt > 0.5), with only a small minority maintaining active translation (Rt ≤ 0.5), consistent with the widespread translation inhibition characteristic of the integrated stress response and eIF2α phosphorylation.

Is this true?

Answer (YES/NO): YES